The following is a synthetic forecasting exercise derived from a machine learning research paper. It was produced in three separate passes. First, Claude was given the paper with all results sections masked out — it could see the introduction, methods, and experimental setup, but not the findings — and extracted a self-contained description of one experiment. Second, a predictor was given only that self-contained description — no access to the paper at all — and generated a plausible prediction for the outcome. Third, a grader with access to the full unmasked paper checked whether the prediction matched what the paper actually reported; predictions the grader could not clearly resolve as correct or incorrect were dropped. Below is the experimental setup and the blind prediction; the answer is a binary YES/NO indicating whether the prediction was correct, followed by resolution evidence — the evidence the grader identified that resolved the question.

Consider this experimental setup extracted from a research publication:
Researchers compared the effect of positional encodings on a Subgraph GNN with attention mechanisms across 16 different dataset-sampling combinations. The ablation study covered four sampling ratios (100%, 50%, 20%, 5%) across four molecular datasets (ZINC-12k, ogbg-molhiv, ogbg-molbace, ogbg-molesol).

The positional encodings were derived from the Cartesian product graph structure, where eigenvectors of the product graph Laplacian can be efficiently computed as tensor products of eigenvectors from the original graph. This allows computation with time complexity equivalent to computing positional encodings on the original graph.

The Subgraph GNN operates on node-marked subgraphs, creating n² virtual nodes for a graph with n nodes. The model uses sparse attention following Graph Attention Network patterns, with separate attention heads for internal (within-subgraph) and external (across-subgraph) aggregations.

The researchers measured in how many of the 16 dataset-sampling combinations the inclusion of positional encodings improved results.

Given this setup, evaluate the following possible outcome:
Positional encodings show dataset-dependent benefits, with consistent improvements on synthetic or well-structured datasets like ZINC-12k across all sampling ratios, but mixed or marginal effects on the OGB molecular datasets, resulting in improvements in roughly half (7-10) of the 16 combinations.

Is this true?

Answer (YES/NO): NO